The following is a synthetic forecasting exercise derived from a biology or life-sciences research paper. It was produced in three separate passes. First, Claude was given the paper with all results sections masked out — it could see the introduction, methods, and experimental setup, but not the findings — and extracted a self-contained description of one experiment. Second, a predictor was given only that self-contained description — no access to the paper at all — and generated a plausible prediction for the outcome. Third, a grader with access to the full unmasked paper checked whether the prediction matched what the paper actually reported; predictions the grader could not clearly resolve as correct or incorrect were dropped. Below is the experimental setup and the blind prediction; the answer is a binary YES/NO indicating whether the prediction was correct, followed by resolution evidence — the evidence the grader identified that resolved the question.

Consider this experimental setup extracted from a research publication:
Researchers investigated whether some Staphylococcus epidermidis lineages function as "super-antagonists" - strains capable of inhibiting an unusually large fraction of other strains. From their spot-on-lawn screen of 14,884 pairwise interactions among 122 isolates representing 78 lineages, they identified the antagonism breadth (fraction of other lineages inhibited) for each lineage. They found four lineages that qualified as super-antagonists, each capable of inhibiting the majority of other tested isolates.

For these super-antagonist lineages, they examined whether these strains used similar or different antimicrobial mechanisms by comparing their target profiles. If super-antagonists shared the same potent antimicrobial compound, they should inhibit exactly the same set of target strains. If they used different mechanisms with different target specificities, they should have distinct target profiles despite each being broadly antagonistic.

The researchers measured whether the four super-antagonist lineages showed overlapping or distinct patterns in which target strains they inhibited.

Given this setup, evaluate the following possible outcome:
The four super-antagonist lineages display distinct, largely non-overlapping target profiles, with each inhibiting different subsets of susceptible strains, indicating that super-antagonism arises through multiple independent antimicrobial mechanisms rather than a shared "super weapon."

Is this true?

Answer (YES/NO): YES